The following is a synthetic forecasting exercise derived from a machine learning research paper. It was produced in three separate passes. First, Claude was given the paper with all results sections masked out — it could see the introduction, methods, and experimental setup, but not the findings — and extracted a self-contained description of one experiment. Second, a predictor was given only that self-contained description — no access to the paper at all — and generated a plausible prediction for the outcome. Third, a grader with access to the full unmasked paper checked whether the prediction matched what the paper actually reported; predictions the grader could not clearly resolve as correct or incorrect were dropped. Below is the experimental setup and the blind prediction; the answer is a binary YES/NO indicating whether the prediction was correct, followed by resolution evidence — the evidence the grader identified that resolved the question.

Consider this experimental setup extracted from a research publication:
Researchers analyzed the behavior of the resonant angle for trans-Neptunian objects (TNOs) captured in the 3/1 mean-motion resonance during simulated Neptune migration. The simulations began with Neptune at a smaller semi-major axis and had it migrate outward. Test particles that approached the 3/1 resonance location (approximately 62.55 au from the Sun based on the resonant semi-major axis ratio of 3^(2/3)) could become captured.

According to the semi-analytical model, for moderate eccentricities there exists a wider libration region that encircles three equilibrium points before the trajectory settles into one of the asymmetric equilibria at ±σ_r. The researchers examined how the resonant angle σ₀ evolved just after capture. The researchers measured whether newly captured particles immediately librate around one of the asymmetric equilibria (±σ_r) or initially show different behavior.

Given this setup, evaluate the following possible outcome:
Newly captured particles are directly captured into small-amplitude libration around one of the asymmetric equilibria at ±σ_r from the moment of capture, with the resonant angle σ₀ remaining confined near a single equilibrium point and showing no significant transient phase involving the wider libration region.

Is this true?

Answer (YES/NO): NO